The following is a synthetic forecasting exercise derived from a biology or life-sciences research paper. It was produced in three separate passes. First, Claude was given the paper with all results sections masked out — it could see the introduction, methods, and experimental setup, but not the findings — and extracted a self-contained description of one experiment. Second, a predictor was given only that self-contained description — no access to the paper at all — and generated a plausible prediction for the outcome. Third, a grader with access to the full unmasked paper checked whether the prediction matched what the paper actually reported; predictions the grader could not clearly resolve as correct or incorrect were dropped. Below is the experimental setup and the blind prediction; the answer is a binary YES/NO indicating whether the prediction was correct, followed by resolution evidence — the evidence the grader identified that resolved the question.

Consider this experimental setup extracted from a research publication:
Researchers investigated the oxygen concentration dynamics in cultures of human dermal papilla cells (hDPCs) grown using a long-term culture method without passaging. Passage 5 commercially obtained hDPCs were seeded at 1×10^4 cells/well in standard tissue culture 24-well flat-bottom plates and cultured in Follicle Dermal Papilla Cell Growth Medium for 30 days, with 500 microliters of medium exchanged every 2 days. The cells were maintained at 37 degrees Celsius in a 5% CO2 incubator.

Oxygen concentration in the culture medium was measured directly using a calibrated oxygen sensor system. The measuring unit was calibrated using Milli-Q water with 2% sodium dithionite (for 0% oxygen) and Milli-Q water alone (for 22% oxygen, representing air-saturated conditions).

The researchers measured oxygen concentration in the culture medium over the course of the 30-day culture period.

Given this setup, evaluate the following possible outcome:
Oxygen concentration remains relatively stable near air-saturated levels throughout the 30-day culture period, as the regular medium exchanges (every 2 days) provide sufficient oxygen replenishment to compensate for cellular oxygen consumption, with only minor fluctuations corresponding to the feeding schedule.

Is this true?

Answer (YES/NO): NO